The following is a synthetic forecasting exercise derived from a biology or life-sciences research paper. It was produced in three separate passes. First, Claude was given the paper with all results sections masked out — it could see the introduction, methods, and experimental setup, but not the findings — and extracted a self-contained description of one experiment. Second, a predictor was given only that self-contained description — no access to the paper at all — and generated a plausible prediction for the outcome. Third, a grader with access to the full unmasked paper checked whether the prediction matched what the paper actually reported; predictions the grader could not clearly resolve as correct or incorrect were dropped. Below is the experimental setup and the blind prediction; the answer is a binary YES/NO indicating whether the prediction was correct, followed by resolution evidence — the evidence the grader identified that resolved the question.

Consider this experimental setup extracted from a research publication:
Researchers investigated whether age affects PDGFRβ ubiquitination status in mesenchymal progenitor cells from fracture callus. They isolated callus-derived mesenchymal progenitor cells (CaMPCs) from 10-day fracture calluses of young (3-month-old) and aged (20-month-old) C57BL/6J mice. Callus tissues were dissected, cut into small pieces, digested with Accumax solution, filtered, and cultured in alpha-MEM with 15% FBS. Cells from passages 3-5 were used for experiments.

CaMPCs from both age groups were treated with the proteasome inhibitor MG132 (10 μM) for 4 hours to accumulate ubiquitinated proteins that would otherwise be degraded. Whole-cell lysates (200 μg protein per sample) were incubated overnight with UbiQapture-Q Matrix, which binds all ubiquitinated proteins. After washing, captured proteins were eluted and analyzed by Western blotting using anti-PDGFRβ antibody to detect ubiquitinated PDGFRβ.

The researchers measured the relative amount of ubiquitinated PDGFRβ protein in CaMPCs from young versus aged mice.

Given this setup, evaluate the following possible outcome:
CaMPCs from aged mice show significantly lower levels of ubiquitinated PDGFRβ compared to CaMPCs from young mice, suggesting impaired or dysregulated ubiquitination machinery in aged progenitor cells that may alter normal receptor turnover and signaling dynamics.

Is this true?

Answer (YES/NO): NO